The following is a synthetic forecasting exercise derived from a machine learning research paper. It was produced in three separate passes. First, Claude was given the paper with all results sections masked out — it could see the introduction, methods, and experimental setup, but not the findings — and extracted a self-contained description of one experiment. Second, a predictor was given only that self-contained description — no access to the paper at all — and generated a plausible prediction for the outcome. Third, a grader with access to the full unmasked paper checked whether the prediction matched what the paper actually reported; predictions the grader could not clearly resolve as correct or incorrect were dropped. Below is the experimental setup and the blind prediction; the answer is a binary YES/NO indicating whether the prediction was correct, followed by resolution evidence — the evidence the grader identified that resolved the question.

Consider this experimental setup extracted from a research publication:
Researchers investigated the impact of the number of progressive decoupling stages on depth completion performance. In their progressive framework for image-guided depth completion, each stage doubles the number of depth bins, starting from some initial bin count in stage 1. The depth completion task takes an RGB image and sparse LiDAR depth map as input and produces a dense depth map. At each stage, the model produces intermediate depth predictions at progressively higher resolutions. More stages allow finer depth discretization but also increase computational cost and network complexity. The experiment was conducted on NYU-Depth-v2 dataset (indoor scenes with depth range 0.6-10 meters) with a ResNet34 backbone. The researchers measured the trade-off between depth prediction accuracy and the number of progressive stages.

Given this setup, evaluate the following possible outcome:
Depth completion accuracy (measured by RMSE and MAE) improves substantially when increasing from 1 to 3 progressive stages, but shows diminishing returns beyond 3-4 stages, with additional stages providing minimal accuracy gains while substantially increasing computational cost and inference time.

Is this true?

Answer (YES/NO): NO